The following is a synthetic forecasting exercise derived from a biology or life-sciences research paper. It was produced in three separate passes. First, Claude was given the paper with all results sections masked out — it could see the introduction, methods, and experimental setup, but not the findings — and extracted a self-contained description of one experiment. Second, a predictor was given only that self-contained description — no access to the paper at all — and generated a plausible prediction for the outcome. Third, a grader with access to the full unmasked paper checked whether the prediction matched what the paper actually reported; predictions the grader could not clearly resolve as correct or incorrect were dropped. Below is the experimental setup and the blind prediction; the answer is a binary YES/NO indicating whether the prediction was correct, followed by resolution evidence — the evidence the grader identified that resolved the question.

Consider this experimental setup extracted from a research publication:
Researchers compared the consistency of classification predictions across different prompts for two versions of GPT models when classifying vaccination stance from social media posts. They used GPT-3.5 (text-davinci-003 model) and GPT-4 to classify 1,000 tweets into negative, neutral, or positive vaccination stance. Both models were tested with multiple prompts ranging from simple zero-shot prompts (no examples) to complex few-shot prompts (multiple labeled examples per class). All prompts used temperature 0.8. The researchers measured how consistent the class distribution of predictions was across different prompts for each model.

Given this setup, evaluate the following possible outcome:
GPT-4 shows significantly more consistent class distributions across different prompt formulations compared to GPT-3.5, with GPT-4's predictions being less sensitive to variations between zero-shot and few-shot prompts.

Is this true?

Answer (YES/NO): YES